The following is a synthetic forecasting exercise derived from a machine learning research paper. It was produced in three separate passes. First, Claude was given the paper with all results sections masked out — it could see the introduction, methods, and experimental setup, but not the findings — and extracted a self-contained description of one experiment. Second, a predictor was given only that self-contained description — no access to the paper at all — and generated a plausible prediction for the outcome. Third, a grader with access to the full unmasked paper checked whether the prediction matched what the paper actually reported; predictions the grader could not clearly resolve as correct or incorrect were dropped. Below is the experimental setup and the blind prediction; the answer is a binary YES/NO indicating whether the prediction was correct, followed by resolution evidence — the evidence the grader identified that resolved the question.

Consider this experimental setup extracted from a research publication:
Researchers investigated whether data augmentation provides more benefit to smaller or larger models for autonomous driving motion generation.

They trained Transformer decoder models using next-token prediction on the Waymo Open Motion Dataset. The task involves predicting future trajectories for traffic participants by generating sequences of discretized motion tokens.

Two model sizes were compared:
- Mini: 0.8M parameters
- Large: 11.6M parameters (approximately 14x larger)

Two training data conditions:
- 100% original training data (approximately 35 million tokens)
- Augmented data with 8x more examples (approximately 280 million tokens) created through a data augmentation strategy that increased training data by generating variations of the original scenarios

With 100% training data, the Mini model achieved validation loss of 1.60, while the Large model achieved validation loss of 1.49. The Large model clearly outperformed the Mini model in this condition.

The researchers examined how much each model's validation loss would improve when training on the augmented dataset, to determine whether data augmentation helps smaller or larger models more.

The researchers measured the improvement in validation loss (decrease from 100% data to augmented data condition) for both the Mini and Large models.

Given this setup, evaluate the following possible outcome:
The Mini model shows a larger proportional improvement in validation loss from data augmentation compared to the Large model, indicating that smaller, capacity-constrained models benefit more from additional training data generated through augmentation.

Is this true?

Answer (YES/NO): YES